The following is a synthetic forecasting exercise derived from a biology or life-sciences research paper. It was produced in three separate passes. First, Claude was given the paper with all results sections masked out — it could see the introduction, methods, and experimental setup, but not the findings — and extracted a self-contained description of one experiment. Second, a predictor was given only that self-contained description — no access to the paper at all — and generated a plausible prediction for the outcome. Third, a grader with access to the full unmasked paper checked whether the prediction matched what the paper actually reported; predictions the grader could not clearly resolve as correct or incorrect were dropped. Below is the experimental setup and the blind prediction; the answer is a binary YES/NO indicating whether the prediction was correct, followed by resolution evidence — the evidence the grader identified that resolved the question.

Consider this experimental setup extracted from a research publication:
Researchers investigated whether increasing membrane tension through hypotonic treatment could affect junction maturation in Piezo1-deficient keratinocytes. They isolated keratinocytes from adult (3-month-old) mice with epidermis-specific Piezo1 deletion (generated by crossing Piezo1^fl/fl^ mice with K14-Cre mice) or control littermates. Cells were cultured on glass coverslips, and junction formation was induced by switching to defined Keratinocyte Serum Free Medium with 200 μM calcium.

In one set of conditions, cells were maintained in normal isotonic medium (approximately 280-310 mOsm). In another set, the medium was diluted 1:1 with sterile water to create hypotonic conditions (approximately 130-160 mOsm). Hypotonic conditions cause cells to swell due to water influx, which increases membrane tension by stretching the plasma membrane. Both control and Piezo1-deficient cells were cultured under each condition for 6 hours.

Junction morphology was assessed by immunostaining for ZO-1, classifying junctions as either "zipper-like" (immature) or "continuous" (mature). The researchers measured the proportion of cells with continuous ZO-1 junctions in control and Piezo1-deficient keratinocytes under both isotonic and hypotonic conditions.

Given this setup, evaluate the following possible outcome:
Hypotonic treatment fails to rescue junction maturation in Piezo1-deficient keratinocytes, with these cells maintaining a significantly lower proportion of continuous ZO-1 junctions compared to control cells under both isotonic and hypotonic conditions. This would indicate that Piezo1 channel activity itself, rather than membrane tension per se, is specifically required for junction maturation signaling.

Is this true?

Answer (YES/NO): NO